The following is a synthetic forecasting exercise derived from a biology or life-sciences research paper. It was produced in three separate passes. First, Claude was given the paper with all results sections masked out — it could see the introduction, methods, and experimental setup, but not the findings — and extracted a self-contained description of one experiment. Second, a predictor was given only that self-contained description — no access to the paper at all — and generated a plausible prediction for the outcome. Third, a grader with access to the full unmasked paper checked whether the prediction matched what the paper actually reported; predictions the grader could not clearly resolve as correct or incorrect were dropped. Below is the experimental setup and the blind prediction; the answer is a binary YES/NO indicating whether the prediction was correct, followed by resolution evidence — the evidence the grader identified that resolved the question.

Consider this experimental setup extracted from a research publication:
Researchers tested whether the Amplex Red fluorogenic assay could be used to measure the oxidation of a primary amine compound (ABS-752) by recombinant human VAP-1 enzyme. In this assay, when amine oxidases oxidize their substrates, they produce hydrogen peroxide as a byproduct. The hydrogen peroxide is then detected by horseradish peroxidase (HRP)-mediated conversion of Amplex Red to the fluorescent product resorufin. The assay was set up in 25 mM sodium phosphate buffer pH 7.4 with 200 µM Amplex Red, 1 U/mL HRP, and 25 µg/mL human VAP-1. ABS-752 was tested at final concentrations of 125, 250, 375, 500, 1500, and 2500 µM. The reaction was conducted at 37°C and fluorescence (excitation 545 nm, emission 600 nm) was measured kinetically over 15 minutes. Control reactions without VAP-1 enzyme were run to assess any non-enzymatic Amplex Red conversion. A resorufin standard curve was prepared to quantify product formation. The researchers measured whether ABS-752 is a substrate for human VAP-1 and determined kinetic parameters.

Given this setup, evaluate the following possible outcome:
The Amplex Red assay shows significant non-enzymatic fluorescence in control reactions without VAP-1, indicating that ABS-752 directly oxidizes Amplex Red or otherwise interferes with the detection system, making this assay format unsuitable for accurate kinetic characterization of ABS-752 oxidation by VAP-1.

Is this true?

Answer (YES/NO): NO